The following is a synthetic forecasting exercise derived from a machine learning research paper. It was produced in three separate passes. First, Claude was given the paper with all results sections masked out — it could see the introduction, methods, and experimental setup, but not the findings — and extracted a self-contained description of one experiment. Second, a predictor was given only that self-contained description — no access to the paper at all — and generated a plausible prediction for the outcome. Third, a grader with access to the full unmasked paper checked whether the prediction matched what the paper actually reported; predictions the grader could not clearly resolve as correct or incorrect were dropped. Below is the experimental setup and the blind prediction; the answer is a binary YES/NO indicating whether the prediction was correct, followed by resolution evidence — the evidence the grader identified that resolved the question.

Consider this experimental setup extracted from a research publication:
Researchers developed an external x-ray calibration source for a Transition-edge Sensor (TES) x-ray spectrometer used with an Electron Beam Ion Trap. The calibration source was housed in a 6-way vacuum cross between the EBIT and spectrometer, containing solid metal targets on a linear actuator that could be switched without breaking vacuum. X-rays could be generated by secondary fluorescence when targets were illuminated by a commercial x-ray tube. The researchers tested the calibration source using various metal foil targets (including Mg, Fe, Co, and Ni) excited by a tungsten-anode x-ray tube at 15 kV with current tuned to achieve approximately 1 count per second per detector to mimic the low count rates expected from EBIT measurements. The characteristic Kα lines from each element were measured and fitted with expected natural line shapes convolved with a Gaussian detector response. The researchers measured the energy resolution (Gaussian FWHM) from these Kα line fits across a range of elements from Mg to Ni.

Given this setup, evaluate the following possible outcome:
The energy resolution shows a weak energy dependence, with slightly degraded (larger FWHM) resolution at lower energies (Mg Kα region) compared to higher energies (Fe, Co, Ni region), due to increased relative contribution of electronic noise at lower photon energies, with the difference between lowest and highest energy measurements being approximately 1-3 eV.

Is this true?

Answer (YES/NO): NO